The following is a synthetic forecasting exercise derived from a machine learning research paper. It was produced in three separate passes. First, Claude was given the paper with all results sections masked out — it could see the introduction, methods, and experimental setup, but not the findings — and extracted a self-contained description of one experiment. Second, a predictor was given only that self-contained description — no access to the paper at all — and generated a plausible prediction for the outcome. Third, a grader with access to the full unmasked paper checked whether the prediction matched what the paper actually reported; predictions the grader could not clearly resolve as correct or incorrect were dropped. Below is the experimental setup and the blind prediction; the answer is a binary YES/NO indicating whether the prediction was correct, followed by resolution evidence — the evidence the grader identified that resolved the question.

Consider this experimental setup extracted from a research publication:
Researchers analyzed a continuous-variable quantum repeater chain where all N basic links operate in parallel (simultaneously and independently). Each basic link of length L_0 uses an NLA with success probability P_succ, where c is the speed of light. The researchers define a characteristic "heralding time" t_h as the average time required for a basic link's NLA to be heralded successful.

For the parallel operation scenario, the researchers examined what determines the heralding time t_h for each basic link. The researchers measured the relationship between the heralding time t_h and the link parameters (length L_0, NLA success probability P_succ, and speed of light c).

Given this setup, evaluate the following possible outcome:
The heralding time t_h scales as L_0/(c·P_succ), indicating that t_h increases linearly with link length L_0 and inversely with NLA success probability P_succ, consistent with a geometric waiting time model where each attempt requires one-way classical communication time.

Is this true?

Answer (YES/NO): NO